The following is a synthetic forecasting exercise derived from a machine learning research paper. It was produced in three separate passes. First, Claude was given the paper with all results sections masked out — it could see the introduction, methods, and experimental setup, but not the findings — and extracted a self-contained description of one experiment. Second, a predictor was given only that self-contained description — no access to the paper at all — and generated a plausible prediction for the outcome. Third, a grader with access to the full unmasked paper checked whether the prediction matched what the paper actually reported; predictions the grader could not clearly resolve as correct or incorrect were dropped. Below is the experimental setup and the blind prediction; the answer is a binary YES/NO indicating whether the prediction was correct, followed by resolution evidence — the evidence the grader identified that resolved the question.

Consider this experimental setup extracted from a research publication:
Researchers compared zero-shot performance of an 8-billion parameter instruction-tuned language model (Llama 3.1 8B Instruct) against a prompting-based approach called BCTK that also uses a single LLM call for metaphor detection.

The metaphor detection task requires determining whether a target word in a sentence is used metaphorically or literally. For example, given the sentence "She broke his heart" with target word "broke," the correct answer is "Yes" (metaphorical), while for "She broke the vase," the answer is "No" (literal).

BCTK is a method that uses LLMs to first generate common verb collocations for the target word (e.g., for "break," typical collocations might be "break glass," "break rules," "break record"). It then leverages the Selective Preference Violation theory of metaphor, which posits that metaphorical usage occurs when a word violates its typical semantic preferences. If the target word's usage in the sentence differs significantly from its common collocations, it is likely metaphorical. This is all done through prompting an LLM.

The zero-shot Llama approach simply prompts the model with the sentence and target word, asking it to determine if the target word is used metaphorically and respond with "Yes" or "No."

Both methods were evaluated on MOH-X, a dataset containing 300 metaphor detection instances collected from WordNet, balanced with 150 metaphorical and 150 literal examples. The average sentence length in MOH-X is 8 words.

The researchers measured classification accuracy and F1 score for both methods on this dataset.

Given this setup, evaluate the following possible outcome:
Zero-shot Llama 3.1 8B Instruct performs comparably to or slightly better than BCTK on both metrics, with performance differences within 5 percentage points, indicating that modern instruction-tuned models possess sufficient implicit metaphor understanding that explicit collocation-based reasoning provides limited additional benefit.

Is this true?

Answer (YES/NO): NO